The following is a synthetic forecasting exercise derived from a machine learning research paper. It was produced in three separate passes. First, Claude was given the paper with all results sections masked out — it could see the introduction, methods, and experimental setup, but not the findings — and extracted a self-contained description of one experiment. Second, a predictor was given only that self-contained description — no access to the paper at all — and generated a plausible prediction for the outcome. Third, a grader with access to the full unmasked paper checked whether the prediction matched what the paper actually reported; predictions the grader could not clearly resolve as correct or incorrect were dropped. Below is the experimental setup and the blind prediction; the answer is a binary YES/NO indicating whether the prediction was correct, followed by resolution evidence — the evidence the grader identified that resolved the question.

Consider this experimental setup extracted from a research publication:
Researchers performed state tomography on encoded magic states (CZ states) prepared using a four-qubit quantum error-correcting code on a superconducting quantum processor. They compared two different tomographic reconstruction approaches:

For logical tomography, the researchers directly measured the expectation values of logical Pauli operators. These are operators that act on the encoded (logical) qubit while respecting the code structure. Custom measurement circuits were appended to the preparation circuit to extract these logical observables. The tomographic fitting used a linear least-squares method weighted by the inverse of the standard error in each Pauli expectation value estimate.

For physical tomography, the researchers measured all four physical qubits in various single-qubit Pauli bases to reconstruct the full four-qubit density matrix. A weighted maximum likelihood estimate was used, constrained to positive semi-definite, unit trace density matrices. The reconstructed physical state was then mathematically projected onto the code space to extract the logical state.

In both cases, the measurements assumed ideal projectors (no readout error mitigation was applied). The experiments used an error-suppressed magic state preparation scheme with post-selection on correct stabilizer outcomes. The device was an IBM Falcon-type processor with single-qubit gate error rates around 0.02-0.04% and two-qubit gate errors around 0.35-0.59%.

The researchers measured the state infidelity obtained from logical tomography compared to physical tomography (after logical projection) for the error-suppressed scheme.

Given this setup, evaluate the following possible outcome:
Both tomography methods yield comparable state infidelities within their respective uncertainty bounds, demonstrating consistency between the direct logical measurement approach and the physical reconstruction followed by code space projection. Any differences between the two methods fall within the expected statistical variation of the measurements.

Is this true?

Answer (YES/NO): NO